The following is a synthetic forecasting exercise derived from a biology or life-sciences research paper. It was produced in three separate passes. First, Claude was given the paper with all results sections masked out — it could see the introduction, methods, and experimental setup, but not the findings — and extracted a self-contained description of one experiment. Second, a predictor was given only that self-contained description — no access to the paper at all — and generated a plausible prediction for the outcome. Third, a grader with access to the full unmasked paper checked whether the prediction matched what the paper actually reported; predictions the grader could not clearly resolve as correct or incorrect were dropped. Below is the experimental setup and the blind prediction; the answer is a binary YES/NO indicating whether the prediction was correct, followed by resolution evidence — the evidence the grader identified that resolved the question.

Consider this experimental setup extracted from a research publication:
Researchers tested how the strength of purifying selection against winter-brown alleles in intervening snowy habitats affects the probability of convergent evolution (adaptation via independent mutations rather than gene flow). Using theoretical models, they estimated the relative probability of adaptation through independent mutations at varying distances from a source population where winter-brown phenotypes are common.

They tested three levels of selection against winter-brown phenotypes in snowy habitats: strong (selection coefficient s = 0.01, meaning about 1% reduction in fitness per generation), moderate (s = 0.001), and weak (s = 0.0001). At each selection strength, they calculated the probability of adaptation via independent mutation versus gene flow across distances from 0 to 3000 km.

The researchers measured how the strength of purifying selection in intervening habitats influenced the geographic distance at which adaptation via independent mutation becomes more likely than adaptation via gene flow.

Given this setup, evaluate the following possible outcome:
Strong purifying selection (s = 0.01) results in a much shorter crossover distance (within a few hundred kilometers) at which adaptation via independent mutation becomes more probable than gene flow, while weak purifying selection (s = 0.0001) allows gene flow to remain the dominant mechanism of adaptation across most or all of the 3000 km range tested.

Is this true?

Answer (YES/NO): NO